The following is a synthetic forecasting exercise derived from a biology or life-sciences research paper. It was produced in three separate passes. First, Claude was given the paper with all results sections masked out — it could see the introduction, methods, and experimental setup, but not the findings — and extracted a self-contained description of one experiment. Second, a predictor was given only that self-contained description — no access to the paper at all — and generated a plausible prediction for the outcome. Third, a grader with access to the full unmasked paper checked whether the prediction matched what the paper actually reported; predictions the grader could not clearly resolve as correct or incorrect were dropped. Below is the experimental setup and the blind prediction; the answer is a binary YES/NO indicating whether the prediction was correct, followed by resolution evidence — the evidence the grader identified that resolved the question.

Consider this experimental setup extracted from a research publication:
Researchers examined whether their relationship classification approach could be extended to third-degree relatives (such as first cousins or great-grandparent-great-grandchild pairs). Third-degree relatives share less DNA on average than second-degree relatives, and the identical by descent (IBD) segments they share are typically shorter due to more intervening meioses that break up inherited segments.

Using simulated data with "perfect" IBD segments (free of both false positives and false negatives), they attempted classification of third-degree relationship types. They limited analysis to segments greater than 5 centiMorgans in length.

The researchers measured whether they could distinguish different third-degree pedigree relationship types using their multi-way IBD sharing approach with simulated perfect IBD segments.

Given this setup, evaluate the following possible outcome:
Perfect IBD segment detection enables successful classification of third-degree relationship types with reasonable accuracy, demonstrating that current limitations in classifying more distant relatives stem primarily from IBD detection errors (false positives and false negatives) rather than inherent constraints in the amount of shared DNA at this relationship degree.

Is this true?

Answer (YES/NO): YES